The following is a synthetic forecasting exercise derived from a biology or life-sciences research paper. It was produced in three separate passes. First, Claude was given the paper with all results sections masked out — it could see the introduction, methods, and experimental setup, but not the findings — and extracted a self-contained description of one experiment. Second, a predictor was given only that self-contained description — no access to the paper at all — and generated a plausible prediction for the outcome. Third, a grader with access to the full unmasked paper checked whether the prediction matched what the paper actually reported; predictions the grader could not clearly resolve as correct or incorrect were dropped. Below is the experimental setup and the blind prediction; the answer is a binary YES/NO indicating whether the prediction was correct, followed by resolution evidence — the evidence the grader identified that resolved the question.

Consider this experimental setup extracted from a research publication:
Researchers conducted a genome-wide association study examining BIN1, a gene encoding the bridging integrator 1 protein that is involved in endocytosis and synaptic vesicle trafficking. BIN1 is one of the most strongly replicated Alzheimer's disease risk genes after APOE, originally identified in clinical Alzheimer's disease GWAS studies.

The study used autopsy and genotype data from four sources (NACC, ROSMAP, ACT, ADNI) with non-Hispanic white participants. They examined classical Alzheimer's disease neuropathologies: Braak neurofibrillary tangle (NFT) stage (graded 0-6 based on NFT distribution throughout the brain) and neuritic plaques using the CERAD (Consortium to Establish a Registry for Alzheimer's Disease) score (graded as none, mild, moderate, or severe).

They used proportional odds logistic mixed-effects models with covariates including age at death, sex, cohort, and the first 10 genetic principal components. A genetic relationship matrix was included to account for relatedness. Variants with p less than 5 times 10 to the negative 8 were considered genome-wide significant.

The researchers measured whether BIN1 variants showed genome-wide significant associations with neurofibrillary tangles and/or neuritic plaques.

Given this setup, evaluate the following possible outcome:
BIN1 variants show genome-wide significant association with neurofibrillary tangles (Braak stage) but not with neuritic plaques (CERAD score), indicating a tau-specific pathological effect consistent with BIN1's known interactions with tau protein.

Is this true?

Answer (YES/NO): YES